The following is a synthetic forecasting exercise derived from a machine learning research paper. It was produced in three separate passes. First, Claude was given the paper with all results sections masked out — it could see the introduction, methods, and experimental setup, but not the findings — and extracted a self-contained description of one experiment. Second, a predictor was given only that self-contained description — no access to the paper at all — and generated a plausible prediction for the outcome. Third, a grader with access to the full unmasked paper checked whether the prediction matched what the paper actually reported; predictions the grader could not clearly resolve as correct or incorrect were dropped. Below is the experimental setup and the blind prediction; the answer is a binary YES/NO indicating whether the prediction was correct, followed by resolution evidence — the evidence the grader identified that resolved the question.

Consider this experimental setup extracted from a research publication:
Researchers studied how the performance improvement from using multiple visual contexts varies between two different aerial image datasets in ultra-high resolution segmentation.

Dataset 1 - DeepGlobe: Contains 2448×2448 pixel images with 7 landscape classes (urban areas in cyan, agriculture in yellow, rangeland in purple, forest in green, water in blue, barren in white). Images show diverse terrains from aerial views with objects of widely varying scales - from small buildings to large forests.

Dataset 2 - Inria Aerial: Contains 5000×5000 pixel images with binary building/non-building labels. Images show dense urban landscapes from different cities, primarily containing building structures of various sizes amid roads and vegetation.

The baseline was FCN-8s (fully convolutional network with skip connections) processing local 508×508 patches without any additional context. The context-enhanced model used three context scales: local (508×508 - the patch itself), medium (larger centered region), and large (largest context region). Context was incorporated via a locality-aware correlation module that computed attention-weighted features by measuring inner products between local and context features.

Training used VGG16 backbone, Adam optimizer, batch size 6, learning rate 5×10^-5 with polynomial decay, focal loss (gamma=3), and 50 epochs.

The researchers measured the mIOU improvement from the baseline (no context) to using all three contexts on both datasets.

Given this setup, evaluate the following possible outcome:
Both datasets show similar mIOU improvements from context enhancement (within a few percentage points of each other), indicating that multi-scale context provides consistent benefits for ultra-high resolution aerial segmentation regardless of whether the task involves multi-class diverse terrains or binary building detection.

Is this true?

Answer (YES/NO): NO